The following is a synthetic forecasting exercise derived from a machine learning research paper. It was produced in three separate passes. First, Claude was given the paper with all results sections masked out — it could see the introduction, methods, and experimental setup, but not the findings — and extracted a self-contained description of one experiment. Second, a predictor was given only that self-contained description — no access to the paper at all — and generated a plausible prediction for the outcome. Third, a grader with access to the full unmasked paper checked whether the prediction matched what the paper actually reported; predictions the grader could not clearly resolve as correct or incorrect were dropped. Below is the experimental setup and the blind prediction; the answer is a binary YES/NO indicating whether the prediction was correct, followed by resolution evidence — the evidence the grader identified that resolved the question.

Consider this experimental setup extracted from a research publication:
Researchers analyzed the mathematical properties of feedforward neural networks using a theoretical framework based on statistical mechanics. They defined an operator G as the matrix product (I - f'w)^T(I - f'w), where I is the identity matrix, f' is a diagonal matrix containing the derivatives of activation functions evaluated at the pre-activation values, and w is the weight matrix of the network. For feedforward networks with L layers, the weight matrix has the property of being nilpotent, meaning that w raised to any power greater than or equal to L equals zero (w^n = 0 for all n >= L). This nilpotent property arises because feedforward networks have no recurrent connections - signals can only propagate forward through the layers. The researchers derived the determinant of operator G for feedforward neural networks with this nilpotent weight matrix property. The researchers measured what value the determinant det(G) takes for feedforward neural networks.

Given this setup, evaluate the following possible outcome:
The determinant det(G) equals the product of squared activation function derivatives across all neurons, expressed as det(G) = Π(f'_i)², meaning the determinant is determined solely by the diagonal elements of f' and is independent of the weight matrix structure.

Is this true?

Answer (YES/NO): NO